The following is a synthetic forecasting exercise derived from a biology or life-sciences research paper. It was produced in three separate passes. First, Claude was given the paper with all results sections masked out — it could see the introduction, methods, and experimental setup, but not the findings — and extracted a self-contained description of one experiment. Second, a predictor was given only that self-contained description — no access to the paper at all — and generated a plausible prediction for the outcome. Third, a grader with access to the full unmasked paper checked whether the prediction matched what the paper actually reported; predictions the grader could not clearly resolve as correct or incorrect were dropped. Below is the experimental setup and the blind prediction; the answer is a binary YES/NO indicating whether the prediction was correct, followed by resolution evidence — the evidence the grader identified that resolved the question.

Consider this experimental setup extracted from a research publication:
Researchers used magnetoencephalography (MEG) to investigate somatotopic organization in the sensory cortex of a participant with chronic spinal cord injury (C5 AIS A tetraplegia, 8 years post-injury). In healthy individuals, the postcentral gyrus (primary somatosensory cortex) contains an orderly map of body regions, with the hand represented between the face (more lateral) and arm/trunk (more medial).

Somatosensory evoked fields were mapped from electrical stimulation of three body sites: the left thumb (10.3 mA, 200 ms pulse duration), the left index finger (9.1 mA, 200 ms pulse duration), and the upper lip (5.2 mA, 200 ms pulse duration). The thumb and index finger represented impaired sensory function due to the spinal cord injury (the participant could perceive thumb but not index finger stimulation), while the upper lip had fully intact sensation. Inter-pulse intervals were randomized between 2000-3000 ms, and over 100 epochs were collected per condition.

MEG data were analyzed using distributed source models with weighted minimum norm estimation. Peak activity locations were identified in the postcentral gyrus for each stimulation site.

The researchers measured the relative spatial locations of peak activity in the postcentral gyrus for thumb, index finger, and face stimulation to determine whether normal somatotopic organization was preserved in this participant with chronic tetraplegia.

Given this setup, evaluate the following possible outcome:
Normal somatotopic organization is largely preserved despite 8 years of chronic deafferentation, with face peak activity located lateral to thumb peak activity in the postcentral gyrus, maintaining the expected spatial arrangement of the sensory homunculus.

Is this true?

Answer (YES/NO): YES